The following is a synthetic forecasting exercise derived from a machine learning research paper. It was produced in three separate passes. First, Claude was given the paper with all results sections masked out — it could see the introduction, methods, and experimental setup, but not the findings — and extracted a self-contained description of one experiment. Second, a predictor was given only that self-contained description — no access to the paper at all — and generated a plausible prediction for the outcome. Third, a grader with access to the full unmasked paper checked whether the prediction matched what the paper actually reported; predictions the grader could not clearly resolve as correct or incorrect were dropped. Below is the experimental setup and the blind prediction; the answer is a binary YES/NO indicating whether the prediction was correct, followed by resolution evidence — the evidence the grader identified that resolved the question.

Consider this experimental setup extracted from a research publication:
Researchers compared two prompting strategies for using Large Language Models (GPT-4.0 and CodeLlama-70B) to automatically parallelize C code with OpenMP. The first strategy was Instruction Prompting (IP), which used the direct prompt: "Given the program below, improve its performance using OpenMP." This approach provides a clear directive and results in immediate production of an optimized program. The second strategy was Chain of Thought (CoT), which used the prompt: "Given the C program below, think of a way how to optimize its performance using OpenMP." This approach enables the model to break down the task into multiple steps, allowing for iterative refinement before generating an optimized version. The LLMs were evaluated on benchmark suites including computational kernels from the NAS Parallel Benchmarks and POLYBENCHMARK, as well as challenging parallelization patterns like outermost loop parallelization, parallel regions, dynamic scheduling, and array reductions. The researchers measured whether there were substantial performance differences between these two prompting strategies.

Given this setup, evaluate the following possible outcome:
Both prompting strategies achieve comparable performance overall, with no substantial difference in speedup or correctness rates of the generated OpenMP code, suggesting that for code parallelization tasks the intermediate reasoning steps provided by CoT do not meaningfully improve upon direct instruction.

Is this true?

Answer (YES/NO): YES